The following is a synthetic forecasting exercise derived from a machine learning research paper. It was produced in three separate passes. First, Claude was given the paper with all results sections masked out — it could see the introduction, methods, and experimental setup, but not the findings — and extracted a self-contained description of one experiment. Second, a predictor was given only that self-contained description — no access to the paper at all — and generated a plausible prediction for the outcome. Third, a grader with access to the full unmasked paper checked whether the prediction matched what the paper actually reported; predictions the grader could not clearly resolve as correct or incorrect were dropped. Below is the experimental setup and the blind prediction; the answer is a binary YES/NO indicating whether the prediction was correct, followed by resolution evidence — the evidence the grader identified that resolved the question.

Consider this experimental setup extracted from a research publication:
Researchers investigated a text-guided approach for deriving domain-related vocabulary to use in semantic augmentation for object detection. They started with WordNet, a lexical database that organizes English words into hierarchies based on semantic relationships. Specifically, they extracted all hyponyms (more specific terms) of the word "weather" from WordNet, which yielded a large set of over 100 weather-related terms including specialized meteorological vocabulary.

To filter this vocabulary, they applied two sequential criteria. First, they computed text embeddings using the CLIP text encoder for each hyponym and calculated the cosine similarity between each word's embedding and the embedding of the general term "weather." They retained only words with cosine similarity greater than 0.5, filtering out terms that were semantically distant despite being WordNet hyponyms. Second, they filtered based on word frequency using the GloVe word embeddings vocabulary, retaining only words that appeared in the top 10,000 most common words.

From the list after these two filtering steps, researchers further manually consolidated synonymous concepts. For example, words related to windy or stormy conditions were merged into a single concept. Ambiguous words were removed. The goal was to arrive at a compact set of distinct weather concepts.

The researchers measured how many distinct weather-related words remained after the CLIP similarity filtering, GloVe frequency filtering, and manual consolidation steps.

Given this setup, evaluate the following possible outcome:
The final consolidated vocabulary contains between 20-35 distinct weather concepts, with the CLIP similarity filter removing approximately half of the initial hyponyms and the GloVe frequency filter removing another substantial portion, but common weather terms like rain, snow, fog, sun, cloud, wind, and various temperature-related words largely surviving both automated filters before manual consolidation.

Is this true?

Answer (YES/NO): NO